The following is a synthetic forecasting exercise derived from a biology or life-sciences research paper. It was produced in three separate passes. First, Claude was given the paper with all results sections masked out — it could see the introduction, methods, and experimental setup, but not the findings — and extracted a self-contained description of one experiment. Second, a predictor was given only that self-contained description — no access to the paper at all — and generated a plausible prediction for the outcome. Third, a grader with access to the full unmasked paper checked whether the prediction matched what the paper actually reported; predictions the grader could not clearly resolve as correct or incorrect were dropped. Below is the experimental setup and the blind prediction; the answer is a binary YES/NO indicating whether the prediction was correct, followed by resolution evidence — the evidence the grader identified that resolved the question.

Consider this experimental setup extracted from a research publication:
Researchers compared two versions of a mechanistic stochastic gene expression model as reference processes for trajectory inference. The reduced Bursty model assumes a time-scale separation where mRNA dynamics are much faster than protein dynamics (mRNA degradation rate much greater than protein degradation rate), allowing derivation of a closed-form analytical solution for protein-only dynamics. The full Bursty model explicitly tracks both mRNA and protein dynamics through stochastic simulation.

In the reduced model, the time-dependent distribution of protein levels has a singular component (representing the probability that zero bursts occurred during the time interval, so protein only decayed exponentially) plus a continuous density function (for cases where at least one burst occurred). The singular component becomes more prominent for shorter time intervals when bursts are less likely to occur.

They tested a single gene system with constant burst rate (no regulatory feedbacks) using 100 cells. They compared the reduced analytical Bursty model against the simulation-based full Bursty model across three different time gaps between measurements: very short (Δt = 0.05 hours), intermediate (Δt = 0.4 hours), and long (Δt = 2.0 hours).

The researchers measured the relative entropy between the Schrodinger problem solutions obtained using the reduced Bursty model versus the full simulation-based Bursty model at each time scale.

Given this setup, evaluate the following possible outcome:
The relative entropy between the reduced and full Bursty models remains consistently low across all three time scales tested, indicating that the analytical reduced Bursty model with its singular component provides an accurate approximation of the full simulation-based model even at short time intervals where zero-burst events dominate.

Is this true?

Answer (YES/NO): NO